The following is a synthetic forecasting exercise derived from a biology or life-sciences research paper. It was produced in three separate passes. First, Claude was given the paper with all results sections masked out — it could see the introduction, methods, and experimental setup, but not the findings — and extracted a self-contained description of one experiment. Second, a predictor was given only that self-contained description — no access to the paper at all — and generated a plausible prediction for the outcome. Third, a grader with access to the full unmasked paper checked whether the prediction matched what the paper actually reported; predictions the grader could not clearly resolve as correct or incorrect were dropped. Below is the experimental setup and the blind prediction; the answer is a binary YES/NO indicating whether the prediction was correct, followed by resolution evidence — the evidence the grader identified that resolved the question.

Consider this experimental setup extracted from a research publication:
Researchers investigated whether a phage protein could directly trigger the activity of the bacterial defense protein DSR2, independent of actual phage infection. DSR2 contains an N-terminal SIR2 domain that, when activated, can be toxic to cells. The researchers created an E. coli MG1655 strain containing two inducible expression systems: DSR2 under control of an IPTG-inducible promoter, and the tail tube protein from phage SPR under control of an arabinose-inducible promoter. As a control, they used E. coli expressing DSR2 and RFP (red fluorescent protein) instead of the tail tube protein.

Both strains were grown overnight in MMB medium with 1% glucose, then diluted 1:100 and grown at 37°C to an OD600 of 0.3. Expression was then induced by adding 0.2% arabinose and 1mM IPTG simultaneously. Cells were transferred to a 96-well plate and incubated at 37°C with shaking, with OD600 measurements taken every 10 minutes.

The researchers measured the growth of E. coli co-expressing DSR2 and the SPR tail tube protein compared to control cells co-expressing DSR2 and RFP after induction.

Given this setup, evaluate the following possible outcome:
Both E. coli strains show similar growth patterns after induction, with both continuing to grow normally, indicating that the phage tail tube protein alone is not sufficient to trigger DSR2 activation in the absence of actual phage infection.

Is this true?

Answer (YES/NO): NO